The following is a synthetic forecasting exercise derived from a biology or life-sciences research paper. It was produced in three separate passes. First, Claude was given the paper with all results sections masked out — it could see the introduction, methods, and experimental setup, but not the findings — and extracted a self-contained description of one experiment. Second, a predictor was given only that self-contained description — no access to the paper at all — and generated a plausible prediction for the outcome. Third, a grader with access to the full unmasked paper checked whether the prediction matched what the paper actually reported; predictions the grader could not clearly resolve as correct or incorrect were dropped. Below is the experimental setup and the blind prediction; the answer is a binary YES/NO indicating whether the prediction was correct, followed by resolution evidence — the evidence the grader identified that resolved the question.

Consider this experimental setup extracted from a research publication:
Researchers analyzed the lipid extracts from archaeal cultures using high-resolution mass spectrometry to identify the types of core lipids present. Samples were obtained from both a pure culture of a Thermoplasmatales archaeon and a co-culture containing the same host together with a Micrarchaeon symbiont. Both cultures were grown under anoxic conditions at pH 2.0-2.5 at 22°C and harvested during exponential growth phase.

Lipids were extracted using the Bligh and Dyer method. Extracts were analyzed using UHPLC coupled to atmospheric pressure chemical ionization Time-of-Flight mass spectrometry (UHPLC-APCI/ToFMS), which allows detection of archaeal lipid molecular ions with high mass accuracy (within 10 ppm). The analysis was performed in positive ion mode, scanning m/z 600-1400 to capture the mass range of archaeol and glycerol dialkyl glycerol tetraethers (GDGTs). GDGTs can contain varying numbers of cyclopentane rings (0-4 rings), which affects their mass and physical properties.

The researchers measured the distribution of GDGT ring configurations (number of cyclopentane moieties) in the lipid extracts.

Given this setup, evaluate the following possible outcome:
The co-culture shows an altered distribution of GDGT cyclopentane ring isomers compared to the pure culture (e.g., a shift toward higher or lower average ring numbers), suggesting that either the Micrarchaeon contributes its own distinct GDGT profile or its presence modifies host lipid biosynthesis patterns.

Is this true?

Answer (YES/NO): NO